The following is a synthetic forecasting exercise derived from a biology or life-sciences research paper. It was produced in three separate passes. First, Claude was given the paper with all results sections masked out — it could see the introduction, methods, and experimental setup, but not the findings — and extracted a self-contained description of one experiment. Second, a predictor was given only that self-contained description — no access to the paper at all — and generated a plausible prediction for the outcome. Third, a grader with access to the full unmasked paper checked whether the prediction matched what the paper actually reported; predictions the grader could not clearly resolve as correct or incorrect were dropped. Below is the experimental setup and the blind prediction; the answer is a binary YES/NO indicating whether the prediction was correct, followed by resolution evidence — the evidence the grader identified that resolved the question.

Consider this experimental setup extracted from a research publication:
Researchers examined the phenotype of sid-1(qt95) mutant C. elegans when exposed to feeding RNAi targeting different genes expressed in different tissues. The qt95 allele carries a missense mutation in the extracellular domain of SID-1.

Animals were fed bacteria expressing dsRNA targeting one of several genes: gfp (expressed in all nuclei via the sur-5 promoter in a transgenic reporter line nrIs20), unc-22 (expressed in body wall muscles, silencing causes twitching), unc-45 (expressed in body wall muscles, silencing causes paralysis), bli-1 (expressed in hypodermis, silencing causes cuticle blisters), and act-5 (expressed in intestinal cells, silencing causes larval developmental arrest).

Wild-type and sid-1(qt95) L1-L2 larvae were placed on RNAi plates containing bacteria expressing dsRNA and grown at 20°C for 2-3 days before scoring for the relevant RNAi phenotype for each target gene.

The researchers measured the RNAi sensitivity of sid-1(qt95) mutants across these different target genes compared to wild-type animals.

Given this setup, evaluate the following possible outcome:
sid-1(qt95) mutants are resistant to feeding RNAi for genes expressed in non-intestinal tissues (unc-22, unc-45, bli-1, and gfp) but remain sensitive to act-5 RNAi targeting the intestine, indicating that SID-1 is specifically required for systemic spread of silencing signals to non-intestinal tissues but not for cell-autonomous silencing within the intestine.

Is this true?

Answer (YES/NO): NO